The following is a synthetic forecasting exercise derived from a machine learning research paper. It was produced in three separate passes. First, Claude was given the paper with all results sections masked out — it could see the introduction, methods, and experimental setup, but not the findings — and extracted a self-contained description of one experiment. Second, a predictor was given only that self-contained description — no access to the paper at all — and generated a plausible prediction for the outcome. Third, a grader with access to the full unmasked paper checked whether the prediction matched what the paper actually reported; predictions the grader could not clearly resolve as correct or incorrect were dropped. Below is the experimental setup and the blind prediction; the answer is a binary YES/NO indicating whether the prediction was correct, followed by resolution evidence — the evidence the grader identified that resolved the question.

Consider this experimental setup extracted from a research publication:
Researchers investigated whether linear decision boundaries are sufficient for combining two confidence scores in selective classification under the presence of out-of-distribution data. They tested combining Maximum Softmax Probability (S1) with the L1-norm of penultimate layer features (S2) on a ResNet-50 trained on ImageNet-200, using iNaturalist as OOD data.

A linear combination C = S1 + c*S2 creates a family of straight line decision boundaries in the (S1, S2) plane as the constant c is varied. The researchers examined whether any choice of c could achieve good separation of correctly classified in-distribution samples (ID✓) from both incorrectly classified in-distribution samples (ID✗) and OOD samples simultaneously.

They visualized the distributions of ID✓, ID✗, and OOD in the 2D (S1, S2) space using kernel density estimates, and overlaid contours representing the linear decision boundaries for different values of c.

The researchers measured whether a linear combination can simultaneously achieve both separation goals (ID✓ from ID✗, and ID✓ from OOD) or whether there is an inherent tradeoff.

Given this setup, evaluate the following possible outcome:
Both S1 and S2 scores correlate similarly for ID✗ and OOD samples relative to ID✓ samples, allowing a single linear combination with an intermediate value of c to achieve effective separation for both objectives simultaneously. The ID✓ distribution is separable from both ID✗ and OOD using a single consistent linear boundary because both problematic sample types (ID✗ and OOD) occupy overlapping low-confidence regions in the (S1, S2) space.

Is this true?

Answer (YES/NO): NO